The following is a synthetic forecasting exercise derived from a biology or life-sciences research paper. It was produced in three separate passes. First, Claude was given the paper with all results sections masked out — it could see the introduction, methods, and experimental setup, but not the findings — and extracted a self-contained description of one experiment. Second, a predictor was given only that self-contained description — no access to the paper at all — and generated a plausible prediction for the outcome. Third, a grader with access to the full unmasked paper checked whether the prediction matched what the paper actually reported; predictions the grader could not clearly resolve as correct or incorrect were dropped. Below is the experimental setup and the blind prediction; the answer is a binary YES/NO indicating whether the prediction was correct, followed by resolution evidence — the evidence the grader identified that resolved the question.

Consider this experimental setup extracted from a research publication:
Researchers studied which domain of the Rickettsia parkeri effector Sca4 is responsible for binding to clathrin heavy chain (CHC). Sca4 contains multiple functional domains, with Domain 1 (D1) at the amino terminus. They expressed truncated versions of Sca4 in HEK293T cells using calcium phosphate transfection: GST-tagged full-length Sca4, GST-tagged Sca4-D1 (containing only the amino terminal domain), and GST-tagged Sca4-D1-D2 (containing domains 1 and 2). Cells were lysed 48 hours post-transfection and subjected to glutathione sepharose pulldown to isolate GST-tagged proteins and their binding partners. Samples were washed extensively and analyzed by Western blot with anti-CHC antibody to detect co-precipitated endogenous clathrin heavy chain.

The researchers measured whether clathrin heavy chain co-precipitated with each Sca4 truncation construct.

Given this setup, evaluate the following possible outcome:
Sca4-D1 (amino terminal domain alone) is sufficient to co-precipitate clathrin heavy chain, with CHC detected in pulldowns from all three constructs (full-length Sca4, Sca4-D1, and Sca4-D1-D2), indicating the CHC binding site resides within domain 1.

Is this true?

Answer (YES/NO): YES